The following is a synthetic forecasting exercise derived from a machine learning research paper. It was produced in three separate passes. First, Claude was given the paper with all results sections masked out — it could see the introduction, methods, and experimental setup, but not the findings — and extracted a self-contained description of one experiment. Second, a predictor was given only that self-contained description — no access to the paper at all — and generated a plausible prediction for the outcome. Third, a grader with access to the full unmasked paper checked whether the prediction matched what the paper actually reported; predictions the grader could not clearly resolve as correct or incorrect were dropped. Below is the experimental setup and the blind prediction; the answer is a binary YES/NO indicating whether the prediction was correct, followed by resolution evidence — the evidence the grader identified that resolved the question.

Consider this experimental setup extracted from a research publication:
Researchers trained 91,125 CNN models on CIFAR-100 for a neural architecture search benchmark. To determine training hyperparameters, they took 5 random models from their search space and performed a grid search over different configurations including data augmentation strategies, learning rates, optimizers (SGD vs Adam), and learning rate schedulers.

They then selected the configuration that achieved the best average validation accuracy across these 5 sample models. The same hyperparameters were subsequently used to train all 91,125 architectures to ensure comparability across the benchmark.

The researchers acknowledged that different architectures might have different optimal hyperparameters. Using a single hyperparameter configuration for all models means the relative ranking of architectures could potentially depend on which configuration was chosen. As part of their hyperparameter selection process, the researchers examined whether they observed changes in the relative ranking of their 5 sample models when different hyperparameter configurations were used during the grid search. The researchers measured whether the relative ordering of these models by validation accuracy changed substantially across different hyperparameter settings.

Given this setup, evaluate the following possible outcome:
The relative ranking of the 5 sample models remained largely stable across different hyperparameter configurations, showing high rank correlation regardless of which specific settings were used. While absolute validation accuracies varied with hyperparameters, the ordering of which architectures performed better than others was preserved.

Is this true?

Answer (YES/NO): YES